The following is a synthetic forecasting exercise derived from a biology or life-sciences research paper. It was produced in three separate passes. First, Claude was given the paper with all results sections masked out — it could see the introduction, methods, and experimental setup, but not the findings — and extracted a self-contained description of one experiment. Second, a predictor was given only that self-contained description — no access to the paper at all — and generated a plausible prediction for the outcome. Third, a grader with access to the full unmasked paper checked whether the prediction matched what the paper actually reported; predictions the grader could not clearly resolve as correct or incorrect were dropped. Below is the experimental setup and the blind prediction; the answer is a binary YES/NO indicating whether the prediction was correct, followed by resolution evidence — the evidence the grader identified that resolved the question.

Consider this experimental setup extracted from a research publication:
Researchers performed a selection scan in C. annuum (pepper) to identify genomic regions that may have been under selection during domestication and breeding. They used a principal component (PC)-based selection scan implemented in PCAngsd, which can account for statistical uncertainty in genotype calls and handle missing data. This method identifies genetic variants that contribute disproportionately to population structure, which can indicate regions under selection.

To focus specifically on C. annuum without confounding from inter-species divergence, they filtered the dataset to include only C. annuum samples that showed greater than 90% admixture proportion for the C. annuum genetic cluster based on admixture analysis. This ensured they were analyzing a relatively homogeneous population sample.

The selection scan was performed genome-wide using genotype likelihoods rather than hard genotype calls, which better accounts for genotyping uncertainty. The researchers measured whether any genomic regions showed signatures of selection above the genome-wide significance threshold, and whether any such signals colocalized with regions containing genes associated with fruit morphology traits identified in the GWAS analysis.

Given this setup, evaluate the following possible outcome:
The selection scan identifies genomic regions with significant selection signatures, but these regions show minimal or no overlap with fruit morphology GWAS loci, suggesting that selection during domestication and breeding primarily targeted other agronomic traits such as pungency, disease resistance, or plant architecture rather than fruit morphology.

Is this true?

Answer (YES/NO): NO